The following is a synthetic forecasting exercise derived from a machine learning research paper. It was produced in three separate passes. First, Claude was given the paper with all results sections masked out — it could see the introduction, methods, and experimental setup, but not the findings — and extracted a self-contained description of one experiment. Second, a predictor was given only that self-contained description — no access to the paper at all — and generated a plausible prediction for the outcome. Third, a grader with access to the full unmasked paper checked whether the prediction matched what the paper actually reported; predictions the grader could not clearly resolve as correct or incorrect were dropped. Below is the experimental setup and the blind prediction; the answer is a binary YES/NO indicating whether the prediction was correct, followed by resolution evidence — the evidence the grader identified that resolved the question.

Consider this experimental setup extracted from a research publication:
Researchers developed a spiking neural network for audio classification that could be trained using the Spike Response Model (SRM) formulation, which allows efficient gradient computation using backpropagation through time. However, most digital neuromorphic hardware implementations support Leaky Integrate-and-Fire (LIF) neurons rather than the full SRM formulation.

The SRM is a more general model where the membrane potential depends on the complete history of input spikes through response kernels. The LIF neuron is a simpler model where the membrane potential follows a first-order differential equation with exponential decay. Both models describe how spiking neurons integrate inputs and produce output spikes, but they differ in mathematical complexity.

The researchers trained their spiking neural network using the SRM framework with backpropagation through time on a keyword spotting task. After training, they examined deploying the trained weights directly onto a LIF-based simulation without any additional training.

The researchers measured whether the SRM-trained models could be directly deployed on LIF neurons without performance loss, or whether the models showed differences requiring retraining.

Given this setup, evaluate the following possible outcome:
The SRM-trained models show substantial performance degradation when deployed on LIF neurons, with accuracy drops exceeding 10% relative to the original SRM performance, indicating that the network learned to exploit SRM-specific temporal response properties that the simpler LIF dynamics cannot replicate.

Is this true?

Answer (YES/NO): NO